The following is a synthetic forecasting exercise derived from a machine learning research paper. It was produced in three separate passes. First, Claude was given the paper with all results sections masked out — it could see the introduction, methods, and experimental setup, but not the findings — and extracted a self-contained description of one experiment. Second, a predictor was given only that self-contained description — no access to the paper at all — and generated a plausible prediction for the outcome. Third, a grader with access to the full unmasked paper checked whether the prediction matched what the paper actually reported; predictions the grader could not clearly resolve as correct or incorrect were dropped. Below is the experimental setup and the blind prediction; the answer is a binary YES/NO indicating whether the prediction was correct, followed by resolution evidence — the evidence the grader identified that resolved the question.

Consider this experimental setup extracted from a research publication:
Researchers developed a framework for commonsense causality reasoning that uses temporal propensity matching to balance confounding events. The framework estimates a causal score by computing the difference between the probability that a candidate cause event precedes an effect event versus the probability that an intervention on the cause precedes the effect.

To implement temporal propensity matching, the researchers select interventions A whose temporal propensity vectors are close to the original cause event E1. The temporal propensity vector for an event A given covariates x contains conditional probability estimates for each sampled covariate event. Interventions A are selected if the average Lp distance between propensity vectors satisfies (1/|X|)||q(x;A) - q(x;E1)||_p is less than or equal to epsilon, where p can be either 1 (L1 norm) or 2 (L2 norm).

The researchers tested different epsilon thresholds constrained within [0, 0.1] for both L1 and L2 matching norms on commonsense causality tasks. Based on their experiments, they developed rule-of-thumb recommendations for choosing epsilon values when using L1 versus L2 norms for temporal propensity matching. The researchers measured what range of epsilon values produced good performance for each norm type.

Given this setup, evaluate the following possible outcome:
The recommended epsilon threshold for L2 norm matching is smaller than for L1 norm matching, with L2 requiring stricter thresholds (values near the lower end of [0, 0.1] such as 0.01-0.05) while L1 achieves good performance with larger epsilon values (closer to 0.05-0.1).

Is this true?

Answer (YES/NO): NO